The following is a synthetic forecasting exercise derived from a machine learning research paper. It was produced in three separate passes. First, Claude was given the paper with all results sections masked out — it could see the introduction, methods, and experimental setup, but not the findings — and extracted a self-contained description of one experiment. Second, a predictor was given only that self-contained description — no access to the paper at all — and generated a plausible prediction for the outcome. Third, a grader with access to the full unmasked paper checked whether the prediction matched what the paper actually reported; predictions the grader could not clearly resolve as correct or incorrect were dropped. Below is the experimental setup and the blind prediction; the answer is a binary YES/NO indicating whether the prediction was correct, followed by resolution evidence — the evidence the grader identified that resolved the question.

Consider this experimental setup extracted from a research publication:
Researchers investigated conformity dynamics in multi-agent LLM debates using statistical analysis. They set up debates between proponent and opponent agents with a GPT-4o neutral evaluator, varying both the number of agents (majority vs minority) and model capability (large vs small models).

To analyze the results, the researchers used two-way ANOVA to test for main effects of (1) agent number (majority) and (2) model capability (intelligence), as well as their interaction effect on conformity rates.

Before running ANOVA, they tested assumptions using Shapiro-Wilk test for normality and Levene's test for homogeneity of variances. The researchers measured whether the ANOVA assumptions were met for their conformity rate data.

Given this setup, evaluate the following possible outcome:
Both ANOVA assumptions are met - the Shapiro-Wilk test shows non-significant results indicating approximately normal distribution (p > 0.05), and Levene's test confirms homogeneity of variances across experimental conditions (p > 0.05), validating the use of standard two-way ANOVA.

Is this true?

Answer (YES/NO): NO